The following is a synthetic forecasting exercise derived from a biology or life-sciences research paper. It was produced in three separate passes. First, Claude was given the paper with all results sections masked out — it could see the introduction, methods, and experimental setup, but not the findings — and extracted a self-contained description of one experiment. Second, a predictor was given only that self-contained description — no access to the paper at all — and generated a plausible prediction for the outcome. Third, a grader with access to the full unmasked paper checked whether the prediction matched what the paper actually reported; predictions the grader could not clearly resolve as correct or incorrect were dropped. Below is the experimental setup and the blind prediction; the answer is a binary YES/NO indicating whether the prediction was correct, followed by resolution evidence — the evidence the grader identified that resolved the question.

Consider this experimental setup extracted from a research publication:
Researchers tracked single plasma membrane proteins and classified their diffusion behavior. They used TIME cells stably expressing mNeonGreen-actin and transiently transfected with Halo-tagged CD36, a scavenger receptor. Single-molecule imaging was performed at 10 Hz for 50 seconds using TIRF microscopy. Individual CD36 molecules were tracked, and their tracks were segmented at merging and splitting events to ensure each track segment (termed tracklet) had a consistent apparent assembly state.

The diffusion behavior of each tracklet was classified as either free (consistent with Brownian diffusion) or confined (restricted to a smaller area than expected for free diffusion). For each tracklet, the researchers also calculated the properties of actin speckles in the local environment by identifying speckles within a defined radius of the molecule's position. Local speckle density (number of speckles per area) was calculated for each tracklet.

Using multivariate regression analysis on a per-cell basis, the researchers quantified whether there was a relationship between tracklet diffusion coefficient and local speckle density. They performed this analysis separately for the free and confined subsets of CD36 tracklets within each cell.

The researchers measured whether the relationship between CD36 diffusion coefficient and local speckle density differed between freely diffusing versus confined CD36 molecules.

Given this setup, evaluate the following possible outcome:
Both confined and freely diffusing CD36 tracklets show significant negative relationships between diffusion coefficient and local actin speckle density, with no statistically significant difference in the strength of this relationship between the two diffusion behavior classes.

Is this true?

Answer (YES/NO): NO